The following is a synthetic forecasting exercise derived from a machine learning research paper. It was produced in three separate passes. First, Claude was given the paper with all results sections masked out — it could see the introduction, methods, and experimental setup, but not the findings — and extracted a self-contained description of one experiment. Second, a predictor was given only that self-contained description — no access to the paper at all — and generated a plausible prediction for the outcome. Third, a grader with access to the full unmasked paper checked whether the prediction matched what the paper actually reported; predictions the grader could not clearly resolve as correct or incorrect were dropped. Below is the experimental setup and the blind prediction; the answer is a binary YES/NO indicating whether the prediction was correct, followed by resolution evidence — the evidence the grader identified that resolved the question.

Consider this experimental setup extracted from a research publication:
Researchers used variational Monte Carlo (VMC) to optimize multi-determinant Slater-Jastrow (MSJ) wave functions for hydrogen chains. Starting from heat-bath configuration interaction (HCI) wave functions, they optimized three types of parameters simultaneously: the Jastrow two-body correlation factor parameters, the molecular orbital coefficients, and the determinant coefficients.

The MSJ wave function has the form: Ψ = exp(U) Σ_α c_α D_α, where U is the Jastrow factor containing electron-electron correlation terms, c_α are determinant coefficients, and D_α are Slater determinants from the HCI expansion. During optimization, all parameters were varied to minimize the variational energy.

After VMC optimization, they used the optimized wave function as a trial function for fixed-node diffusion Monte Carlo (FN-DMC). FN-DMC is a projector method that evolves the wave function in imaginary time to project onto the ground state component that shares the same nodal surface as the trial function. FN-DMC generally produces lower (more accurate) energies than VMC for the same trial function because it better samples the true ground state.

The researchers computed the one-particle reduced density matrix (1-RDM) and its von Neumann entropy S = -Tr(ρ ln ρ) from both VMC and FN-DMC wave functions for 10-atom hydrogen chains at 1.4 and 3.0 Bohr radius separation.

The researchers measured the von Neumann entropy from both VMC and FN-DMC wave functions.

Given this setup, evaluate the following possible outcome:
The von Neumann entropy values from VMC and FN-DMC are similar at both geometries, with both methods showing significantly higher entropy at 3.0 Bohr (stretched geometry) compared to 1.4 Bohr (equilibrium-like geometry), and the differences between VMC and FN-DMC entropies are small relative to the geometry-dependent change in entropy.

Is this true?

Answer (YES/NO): YES